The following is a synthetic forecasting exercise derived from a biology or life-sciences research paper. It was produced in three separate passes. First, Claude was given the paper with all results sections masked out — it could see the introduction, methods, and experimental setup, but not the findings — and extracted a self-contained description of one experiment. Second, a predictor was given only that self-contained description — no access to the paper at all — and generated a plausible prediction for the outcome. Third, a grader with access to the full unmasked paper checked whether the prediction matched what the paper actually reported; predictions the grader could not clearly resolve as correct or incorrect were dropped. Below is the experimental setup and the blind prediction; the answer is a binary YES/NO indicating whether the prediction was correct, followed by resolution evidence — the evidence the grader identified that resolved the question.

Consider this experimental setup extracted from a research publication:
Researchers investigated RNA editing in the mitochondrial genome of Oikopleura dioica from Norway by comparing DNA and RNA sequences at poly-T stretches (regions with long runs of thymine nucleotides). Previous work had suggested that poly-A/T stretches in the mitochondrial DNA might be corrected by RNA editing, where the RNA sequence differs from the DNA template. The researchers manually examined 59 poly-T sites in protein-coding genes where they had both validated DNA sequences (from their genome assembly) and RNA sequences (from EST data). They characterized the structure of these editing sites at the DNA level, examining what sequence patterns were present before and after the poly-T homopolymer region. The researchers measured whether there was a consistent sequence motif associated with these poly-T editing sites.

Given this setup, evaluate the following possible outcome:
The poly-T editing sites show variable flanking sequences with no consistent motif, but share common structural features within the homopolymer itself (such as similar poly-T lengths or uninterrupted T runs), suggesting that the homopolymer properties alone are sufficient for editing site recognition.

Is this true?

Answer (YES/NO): NO